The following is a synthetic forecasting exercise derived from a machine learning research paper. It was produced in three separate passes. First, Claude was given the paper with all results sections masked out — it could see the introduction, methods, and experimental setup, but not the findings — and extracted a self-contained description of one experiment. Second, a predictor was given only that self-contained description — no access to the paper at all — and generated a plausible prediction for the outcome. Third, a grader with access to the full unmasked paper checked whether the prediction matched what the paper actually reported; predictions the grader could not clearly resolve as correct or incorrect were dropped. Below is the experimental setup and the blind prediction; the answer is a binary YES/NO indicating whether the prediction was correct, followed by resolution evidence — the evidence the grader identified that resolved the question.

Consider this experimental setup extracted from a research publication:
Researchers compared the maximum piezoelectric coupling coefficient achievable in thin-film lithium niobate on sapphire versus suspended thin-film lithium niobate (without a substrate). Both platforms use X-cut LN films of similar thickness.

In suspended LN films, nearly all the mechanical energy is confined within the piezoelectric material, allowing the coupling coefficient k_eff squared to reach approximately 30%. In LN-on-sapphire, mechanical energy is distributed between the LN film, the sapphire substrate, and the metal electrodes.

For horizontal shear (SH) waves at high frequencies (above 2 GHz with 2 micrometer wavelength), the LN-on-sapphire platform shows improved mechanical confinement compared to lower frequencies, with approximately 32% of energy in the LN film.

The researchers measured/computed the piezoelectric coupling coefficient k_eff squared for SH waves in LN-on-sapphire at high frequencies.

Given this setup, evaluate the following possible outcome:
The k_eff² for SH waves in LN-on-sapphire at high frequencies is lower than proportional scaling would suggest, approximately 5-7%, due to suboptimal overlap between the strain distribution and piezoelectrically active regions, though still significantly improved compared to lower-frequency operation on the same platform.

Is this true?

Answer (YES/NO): NO